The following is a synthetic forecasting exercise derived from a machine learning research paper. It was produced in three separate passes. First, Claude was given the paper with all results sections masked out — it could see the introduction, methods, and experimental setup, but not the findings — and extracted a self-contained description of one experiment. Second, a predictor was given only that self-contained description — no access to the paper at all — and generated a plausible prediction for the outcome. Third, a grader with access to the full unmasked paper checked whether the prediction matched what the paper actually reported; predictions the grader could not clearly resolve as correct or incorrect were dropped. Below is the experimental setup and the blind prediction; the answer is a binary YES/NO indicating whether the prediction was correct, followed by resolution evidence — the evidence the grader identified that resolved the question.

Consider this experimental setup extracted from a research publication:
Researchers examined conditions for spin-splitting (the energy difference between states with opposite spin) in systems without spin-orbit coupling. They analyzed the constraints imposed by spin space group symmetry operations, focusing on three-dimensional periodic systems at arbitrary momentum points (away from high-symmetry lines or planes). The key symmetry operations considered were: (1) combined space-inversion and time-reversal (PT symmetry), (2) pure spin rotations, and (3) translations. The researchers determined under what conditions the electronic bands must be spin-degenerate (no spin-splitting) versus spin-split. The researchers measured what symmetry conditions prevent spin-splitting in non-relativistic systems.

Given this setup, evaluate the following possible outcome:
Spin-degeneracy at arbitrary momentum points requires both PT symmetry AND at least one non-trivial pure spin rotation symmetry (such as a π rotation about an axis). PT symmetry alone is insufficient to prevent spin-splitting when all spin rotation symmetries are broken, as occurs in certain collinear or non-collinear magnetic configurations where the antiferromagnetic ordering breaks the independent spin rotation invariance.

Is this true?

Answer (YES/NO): NO